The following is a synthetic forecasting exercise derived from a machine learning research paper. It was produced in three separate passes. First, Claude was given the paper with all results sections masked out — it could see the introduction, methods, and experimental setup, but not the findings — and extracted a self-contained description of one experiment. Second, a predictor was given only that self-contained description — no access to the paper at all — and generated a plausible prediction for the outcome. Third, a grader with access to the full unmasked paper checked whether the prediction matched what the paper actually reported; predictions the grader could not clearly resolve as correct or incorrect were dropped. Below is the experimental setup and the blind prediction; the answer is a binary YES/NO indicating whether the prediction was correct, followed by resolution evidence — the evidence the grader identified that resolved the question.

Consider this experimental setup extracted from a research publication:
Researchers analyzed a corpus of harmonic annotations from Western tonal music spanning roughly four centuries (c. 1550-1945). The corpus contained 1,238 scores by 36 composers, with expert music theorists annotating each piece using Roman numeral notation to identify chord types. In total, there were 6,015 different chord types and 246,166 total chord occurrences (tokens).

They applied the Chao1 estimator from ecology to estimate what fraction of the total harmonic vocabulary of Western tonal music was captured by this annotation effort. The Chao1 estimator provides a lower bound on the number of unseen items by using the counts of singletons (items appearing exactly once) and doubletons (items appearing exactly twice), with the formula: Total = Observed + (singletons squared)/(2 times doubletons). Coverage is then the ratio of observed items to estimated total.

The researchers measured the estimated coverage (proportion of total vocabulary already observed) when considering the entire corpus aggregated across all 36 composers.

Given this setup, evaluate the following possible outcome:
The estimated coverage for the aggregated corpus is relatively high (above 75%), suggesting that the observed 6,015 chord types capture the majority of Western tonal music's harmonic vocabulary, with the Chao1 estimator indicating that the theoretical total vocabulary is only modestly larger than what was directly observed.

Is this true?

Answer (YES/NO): NO